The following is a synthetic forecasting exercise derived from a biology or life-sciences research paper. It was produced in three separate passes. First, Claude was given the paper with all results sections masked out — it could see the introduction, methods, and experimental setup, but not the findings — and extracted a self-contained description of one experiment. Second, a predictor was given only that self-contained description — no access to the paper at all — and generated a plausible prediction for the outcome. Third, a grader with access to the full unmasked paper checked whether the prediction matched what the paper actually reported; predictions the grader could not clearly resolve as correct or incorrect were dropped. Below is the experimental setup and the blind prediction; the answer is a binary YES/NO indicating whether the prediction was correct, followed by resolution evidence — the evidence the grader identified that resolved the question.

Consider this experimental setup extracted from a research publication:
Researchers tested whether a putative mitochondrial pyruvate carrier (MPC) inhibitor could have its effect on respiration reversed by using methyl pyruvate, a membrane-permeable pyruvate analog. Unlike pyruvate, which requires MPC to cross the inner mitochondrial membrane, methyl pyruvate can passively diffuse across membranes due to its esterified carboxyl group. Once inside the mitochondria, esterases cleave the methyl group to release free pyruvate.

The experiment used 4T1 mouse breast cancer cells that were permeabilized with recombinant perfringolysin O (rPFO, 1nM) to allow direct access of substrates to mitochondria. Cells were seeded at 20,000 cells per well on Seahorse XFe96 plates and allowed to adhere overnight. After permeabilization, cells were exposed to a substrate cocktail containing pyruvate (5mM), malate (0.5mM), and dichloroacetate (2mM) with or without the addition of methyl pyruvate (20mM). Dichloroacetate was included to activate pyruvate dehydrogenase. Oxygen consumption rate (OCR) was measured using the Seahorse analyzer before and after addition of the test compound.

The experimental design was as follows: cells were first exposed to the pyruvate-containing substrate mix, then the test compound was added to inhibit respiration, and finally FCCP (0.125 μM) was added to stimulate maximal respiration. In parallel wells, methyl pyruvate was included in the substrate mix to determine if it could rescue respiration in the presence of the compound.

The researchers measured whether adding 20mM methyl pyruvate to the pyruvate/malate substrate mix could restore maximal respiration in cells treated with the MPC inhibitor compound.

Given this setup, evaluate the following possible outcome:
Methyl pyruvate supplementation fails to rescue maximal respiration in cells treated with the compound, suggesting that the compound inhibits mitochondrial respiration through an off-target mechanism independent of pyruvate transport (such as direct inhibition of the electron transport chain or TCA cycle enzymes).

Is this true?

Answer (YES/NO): NO